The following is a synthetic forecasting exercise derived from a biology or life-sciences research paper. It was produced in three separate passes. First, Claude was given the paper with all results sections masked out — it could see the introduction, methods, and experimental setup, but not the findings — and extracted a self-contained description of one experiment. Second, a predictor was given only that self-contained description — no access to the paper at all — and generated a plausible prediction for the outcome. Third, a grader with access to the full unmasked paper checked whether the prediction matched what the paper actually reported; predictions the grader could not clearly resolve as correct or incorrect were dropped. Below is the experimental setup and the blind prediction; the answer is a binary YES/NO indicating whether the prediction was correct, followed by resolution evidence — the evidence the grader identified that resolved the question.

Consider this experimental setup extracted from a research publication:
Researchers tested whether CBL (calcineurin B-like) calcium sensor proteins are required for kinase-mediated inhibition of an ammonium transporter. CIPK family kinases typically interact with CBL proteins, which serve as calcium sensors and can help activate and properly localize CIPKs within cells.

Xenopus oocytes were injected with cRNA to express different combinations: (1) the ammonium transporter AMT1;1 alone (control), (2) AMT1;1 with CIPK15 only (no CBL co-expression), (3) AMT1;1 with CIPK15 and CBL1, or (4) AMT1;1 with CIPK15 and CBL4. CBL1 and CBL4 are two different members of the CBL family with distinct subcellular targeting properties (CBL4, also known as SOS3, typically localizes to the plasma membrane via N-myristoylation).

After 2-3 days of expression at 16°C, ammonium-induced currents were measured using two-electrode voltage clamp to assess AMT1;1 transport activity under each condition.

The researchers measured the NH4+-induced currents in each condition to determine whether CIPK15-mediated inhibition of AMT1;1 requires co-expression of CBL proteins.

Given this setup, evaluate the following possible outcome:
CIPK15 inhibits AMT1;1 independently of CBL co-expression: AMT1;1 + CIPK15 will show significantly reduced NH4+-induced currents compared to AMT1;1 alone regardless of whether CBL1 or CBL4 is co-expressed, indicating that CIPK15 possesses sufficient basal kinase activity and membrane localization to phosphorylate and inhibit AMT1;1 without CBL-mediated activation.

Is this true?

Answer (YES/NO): YES